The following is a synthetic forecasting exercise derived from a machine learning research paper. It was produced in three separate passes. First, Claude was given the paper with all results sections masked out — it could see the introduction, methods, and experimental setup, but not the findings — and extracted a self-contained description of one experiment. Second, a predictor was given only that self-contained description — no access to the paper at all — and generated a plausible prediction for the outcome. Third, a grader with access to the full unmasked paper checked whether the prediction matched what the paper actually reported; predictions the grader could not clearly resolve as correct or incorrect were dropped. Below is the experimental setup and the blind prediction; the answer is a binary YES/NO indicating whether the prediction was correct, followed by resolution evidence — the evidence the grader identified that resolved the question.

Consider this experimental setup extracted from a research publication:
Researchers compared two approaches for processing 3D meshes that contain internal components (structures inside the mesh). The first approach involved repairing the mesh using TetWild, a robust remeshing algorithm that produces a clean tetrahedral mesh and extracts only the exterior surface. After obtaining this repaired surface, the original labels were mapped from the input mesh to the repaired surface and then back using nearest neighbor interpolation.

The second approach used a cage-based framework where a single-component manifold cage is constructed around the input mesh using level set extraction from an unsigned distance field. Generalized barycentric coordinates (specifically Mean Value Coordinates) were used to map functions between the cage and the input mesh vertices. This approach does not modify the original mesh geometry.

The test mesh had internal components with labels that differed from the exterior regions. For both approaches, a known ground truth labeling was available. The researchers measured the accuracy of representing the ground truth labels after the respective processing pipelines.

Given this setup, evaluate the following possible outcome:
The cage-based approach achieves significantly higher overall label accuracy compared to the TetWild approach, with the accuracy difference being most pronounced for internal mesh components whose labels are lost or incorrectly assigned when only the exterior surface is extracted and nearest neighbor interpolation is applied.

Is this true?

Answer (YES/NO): YES